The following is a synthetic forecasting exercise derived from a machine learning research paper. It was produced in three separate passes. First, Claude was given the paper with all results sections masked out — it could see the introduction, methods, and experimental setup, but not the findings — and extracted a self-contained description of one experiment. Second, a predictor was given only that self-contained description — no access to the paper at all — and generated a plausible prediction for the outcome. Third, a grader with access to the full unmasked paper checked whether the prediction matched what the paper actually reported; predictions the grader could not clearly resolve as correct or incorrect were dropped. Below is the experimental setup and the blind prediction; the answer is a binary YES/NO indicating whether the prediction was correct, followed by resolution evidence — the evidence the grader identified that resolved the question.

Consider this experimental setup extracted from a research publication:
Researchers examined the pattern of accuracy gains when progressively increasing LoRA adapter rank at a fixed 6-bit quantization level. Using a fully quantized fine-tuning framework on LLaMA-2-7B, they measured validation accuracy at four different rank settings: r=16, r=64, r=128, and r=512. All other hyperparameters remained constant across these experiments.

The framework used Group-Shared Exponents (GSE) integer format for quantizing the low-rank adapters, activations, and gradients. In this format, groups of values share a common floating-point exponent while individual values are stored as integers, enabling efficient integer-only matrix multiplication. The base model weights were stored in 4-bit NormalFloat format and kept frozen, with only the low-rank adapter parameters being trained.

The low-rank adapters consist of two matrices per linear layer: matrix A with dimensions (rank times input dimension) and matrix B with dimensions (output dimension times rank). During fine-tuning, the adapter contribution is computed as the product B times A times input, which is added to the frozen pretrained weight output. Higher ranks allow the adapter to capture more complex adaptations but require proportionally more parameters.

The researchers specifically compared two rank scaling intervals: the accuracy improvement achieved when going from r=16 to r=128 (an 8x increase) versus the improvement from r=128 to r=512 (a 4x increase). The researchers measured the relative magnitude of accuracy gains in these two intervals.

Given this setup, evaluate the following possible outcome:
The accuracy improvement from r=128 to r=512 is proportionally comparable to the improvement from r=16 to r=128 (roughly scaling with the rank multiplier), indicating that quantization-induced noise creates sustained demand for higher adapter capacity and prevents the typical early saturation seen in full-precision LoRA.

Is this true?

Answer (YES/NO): NO